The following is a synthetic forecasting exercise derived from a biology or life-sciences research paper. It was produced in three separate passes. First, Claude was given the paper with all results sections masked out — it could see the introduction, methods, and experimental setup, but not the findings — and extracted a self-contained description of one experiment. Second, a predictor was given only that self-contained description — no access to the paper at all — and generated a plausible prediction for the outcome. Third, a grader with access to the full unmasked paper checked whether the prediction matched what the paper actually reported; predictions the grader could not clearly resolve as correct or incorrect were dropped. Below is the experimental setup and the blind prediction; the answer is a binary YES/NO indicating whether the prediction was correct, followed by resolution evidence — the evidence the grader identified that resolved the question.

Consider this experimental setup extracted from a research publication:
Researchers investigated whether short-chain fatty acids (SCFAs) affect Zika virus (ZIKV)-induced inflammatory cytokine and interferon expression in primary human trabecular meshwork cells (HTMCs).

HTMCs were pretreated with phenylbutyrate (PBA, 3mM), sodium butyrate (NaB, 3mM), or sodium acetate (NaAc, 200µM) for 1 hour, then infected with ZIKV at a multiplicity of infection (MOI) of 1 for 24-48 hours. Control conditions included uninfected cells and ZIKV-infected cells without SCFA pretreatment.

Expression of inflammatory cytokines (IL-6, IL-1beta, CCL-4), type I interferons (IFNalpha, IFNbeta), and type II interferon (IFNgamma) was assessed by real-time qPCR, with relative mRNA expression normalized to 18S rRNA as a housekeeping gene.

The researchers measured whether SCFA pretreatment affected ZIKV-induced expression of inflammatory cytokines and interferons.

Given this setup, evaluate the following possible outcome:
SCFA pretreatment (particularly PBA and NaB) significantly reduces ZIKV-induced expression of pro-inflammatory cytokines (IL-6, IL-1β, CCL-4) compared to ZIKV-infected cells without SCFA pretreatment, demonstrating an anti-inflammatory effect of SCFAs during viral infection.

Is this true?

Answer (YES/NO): YES